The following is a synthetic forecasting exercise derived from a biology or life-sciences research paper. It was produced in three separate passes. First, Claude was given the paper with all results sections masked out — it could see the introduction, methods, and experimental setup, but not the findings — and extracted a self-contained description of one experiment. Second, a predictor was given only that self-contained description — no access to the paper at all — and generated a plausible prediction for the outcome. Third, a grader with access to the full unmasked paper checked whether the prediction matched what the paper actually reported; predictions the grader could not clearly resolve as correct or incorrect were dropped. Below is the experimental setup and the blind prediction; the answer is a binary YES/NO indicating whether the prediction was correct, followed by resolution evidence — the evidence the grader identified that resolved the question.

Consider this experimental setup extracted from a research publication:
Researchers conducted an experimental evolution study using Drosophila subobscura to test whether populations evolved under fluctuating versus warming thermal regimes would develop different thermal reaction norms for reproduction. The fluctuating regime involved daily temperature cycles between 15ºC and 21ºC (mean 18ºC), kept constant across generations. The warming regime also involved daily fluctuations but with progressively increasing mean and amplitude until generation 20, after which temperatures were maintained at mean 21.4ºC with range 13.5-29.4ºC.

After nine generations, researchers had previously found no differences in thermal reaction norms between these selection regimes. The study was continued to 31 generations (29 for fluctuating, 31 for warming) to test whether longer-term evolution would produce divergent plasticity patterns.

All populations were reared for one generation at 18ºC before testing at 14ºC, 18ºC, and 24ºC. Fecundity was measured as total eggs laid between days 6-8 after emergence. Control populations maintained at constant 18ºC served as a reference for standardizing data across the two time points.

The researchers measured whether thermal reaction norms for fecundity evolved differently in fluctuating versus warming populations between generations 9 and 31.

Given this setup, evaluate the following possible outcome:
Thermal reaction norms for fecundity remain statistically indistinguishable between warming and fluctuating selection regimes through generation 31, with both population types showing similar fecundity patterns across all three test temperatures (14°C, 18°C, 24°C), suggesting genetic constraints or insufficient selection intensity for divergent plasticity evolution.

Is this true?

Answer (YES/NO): YES